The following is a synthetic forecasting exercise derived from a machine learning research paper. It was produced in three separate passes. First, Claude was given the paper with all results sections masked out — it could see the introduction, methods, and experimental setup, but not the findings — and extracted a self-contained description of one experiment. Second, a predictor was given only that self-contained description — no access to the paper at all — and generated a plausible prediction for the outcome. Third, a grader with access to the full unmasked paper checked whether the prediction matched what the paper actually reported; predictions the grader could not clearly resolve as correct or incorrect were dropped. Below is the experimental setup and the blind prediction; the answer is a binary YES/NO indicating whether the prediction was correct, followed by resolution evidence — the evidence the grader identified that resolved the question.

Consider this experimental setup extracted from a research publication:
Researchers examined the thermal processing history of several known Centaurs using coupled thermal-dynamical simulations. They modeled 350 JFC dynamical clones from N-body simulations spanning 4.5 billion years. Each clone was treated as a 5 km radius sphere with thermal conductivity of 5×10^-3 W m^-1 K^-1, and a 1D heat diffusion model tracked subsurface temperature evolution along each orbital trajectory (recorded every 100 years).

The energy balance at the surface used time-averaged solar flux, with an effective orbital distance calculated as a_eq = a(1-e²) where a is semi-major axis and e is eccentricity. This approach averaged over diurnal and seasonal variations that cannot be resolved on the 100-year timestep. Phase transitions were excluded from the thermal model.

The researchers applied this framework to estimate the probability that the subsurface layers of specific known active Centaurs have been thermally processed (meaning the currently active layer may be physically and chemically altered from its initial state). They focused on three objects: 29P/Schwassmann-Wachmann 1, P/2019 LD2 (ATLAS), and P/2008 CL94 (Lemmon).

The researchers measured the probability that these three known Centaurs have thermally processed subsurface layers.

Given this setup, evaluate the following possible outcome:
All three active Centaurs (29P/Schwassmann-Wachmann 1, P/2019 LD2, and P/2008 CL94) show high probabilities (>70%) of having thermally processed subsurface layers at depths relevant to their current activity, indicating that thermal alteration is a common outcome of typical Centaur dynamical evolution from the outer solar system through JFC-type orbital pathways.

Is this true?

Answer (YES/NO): NO